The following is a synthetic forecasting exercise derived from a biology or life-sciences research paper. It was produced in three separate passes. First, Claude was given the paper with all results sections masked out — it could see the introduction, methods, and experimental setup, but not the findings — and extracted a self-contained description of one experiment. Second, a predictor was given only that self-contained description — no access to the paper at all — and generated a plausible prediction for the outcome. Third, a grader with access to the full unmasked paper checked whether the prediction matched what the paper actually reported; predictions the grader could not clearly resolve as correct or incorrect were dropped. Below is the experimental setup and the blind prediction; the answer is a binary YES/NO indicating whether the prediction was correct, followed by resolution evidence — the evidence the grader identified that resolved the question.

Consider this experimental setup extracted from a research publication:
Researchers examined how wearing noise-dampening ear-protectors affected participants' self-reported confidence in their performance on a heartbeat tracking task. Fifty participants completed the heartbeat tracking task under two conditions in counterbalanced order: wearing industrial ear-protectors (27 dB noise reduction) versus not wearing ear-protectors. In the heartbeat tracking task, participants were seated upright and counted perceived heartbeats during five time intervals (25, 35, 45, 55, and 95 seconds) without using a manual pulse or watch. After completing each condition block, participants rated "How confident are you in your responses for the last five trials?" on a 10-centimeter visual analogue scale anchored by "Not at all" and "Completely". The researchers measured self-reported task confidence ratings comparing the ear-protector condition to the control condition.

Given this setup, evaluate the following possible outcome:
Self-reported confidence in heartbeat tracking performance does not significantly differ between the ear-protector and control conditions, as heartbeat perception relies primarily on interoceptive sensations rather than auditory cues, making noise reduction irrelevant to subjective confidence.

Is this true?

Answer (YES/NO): NO